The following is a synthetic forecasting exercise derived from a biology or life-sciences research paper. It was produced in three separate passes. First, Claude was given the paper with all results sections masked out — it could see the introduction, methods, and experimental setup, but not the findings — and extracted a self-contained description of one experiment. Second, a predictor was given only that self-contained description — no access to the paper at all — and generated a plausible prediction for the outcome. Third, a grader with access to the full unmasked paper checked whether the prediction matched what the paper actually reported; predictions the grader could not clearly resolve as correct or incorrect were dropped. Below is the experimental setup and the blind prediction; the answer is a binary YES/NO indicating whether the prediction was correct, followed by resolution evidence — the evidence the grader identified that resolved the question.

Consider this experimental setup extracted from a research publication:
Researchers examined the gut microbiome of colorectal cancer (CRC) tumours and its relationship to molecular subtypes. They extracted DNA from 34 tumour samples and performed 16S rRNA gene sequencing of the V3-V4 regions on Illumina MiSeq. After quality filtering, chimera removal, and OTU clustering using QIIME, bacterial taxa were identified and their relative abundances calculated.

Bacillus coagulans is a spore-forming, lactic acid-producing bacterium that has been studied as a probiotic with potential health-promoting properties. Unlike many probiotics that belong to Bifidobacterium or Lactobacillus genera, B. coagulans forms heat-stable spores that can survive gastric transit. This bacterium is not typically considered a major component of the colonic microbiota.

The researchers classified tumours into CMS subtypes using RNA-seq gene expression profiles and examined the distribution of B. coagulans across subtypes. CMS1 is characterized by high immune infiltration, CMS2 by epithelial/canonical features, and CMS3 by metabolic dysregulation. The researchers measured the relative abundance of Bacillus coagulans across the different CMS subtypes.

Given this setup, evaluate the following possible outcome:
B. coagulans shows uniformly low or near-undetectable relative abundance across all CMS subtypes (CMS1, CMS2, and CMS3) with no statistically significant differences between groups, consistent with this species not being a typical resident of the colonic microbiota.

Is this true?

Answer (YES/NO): NO